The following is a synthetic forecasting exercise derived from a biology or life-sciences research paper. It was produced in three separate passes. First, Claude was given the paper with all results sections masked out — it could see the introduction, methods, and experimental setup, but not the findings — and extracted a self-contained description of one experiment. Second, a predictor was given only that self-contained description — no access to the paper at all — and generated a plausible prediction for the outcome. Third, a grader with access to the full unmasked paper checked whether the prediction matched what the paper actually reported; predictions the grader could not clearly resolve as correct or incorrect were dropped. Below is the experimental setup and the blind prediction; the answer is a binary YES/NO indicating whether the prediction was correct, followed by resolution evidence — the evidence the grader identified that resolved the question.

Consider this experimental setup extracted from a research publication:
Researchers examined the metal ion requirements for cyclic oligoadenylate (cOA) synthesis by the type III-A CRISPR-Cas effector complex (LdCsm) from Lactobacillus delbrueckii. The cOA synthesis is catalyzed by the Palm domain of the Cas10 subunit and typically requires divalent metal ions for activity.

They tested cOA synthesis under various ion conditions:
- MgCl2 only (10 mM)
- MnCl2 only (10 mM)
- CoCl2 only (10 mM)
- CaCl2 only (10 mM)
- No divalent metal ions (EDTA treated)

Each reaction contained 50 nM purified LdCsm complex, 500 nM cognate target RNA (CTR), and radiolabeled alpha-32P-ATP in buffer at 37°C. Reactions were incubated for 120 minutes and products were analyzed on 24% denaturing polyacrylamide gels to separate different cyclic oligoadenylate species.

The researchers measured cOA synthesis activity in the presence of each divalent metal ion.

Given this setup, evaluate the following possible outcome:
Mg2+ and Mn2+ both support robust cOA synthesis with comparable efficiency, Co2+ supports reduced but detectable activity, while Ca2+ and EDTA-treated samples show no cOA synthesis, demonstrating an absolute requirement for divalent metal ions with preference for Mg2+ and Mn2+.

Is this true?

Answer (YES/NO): NO